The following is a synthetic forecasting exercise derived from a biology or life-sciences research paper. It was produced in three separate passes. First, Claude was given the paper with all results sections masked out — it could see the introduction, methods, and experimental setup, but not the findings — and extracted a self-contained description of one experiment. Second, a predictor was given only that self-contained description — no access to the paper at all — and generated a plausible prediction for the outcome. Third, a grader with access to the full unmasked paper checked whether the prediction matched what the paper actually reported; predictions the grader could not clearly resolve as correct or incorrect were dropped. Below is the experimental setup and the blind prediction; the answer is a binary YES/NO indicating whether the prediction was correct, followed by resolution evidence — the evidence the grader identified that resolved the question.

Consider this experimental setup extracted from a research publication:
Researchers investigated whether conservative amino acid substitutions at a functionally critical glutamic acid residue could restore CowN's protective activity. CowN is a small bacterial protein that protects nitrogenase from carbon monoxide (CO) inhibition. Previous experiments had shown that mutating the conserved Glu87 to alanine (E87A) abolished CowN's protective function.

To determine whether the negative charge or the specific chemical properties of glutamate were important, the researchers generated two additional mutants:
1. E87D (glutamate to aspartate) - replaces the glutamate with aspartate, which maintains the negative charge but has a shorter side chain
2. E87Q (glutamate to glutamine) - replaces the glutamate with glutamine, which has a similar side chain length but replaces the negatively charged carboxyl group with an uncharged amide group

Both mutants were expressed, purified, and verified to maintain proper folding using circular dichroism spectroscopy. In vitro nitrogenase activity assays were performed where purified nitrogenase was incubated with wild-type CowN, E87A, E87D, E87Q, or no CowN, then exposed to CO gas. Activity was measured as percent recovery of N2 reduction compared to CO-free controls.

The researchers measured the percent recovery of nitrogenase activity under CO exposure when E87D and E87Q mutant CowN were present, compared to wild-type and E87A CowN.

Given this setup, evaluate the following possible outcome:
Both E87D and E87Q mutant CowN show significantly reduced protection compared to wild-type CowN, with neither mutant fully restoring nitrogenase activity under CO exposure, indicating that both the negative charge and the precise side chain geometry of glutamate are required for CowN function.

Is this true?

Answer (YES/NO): YES